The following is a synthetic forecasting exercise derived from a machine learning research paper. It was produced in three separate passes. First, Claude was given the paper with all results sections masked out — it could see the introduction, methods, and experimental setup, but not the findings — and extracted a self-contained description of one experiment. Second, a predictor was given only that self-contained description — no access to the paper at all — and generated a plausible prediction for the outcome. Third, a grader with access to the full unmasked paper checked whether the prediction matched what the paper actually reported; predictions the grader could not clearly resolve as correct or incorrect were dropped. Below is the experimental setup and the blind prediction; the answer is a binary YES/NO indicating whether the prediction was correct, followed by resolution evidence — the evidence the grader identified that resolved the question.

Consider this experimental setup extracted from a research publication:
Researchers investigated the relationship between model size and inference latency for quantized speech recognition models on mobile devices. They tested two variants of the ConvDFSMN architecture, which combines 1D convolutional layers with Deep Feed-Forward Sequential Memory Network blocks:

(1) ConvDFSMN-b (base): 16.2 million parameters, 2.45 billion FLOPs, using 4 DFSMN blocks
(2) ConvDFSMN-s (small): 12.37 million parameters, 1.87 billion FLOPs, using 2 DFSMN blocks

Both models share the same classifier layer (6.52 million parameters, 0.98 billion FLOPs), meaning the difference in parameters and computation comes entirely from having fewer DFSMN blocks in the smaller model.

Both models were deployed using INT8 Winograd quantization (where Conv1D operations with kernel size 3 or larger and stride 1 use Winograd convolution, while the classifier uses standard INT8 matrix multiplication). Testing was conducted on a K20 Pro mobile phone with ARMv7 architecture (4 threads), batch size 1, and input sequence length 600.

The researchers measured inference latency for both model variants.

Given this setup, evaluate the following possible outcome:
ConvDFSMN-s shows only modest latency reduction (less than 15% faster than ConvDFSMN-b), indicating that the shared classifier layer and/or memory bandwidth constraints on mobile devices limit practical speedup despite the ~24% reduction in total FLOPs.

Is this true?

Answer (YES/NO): YES